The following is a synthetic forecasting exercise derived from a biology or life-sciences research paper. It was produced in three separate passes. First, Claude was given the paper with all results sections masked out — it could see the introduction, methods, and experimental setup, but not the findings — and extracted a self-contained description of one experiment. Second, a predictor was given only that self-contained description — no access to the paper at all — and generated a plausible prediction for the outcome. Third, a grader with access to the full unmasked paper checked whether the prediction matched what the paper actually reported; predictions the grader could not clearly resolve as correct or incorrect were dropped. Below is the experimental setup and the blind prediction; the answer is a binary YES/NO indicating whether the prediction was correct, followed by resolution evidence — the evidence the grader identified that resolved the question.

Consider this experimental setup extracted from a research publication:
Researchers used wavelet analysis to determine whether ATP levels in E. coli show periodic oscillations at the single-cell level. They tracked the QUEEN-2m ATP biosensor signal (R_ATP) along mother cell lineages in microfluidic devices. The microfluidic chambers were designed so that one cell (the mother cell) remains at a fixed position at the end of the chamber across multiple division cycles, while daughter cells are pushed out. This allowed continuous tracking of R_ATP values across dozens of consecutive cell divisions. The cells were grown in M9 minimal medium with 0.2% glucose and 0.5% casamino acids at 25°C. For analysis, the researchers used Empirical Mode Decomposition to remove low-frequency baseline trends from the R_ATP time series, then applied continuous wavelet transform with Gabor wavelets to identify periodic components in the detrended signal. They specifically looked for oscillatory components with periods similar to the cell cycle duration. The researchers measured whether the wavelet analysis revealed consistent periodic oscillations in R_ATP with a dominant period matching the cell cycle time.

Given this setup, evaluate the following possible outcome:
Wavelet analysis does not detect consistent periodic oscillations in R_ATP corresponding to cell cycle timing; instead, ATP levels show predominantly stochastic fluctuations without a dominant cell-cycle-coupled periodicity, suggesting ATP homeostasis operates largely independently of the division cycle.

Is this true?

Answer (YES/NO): NO